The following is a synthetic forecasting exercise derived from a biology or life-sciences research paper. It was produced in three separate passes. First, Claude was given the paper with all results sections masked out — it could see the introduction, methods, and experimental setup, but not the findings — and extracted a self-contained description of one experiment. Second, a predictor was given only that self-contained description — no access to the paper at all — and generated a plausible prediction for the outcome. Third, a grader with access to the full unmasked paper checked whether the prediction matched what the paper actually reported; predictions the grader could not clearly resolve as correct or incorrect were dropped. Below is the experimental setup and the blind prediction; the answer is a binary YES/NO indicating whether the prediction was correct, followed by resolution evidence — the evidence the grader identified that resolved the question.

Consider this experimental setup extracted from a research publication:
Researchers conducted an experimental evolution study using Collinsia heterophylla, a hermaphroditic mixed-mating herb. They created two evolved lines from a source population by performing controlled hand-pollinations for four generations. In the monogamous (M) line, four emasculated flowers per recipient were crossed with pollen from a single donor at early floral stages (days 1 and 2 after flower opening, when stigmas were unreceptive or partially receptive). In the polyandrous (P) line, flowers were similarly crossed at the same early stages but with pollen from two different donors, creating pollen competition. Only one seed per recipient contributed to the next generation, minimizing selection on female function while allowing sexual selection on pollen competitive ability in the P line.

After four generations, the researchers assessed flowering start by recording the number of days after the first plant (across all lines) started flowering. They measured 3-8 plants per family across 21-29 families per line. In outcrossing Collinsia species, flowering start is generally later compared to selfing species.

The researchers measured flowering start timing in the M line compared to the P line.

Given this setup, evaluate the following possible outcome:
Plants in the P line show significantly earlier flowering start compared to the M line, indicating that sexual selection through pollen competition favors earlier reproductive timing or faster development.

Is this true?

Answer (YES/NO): NO